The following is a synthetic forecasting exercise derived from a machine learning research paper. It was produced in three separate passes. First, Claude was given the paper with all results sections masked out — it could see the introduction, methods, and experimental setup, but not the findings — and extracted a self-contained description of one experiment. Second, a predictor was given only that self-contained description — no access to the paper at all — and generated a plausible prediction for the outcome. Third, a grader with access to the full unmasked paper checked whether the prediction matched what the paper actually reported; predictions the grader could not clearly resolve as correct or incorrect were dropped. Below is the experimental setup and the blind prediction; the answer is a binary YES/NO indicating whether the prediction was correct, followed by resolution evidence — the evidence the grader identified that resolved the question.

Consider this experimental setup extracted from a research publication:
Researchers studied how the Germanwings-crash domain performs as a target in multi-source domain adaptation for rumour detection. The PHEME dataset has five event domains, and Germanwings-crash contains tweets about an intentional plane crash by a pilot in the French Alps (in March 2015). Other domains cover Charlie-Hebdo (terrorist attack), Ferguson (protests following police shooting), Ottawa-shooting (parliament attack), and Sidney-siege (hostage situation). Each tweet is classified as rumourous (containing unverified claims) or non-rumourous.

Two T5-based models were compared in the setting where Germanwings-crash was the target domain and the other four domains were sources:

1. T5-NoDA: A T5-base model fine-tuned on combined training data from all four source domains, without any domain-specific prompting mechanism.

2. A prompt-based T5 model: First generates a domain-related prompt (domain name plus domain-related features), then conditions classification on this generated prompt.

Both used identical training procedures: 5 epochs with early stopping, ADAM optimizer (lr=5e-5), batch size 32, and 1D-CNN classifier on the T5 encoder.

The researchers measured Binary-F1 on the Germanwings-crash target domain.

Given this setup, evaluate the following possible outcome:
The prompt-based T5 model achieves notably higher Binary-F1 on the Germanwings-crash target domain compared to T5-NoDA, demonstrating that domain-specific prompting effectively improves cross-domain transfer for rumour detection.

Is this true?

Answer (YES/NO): NO